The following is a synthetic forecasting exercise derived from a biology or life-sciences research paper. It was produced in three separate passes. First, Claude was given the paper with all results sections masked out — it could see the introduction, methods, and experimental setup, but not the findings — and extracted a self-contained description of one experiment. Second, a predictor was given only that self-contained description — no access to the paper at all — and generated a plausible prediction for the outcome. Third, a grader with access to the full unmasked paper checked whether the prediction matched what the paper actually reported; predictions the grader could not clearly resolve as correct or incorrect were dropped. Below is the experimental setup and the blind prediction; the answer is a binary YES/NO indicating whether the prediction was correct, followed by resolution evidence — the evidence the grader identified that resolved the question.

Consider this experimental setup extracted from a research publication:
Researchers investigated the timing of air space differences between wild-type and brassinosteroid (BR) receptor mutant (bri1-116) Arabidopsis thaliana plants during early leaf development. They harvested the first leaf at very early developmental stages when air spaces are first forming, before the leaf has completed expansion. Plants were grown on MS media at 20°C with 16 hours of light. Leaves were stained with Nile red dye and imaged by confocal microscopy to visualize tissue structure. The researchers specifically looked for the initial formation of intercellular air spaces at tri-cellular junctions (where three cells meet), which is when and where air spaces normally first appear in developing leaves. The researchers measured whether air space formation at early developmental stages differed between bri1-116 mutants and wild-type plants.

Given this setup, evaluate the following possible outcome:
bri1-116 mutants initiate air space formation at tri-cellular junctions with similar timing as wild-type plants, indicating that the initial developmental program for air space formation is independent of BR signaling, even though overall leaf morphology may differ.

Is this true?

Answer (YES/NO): YES